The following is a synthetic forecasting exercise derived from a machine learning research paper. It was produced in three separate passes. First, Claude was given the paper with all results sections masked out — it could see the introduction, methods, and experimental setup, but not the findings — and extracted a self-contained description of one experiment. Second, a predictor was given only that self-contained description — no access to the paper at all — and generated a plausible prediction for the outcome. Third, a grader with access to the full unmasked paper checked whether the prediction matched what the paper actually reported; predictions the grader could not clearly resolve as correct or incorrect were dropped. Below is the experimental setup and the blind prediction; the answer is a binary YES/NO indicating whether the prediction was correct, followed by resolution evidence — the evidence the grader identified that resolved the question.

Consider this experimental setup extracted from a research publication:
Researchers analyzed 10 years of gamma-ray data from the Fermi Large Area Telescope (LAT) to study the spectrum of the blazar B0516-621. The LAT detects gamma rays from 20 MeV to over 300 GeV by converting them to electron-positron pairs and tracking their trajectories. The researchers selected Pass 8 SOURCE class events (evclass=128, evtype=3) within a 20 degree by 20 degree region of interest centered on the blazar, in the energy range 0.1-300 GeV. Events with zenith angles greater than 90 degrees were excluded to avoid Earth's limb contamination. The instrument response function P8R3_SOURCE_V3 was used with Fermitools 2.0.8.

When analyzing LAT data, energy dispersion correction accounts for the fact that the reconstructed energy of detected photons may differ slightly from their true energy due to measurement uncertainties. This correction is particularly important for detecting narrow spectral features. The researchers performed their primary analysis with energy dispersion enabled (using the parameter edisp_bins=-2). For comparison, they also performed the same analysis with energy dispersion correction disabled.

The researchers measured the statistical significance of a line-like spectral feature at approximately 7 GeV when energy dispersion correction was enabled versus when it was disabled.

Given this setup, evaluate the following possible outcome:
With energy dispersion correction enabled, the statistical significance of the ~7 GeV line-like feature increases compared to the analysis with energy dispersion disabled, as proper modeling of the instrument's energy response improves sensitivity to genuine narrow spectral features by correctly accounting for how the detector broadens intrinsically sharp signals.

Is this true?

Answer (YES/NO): NO